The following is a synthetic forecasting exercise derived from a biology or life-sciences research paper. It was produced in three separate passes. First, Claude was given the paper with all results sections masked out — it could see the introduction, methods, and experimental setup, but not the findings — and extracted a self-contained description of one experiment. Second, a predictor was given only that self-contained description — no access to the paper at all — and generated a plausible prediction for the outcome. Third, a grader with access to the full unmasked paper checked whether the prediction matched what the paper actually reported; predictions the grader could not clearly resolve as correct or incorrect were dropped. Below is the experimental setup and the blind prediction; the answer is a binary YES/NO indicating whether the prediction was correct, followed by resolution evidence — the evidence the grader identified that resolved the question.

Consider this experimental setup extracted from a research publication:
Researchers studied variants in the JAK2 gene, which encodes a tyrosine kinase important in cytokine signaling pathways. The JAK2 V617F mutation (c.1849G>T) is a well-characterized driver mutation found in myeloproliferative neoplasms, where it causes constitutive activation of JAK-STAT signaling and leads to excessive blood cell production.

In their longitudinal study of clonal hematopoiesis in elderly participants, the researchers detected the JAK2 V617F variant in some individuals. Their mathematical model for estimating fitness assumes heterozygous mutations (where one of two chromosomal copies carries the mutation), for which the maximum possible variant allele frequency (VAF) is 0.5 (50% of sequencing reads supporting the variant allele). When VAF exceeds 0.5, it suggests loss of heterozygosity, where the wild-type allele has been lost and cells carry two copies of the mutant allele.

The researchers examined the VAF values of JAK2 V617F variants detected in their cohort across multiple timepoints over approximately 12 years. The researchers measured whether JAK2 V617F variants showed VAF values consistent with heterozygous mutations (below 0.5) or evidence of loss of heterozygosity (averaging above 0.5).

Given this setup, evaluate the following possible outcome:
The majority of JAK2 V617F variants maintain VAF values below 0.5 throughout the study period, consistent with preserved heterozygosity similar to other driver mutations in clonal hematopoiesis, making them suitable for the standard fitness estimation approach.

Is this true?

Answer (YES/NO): YES